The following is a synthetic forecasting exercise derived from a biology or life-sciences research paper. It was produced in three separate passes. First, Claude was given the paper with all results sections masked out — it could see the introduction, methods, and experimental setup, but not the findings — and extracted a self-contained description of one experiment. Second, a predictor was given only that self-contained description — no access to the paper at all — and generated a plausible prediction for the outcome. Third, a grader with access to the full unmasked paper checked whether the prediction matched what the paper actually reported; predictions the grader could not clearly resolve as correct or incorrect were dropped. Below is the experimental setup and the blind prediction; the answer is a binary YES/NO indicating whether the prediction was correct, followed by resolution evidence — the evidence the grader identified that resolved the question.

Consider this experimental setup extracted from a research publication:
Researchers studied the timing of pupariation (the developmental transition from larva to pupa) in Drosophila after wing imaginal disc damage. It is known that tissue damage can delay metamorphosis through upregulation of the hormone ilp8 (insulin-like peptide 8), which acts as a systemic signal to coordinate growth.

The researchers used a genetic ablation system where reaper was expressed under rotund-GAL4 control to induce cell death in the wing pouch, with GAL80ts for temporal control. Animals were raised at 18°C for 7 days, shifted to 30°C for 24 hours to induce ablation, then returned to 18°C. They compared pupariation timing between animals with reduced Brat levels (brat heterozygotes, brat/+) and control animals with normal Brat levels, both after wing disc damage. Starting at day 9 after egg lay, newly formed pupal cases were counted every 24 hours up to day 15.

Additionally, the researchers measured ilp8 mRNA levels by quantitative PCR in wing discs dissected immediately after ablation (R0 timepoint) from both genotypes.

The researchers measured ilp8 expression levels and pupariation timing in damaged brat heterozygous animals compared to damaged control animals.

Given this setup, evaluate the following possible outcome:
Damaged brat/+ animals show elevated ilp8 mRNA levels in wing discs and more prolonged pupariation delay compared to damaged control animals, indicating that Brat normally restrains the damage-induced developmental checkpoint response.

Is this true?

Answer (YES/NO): YES